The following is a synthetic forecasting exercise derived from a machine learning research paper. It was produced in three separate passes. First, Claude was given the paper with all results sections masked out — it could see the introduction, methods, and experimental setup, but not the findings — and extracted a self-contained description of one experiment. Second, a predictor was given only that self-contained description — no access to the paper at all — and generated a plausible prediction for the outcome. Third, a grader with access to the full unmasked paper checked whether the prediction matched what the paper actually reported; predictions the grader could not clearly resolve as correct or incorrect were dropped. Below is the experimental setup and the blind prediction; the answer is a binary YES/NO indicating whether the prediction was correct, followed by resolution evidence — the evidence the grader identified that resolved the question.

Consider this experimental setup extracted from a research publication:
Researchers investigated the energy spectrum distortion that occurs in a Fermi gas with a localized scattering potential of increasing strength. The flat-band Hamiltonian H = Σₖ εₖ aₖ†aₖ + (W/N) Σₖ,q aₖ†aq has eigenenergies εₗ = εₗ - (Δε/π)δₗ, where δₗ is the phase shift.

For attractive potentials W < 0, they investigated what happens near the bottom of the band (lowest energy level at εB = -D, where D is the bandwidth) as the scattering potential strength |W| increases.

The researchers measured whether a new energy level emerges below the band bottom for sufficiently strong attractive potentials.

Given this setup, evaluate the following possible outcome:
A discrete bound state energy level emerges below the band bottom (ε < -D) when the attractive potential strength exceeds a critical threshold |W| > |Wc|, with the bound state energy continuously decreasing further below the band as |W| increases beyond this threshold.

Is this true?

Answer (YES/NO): NO